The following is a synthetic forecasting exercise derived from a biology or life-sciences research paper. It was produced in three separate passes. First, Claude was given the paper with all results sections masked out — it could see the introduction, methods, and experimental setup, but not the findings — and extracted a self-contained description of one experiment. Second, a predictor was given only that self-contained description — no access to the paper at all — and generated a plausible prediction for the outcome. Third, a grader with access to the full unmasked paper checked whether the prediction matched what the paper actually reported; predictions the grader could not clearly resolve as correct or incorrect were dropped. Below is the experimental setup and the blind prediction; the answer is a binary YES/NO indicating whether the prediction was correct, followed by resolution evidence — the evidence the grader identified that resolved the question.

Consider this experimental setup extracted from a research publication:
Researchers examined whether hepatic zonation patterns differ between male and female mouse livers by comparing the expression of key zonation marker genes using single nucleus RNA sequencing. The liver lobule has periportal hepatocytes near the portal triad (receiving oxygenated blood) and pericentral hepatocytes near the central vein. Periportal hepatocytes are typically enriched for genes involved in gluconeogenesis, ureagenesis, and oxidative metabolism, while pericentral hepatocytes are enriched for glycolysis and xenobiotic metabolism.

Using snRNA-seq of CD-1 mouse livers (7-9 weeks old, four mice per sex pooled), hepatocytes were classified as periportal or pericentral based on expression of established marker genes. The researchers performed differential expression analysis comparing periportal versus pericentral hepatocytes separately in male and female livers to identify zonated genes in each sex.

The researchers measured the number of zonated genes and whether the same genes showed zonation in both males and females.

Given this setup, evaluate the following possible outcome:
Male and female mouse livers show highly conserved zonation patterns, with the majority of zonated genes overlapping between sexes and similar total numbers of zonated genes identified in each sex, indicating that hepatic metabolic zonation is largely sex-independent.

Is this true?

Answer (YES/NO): NO